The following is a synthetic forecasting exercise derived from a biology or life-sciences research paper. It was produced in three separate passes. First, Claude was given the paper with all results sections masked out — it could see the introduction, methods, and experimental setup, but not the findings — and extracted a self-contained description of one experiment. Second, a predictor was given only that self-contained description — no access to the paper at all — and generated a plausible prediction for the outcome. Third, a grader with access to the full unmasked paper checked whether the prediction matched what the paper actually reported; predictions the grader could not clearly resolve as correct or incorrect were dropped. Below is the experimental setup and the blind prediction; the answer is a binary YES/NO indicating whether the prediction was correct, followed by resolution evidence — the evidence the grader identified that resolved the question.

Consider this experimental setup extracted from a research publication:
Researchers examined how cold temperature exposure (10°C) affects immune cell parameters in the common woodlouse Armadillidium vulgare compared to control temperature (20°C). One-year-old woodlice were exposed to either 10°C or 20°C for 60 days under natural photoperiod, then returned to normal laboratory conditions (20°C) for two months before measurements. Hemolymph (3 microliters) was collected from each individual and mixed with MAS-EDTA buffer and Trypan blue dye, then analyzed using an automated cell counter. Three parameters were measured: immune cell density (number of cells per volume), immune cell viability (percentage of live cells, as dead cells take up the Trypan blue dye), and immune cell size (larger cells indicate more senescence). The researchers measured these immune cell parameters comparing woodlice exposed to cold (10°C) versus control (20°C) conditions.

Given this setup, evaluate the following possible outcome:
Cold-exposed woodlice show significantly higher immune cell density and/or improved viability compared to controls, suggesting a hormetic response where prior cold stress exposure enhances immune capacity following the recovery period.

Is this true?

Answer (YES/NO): NO